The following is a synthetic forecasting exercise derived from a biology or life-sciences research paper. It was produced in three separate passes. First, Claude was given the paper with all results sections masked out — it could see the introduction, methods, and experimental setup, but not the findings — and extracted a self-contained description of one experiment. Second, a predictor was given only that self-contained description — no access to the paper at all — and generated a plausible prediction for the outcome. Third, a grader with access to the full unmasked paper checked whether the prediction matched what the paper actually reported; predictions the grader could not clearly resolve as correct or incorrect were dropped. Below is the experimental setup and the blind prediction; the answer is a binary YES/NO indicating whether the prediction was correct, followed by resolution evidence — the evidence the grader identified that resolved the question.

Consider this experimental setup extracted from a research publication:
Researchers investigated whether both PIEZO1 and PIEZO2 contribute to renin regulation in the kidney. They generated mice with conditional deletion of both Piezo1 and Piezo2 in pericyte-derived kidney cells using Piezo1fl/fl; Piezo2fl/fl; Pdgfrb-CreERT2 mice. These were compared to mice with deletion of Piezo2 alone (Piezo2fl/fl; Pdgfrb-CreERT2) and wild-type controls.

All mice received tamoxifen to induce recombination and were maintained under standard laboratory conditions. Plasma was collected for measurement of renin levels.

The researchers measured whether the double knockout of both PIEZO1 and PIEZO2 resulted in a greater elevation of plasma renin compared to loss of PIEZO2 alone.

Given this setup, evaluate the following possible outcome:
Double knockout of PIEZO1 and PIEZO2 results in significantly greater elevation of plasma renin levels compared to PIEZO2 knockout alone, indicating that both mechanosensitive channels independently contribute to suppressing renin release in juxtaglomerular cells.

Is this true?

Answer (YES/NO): NO